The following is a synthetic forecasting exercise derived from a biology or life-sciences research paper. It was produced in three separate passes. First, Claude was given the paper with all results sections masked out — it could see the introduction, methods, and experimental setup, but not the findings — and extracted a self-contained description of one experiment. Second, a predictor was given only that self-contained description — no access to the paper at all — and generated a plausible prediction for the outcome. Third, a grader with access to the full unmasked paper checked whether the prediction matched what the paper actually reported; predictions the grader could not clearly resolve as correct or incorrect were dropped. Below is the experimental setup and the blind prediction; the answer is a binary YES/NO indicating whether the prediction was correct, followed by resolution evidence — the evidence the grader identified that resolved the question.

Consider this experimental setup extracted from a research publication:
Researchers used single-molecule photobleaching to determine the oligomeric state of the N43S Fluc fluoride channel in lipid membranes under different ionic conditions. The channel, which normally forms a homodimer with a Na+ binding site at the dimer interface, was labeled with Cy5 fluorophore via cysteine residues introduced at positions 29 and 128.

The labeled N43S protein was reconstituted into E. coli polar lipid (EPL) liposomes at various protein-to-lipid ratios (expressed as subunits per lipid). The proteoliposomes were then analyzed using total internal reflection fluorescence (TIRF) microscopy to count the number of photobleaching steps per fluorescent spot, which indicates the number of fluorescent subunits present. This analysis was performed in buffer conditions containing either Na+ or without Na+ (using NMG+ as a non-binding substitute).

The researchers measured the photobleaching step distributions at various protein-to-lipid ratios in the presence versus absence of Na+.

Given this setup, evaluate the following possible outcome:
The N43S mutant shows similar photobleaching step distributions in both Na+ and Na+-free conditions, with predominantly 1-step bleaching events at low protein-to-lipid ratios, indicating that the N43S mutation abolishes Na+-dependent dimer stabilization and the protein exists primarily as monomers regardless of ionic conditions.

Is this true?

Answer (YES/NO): NO